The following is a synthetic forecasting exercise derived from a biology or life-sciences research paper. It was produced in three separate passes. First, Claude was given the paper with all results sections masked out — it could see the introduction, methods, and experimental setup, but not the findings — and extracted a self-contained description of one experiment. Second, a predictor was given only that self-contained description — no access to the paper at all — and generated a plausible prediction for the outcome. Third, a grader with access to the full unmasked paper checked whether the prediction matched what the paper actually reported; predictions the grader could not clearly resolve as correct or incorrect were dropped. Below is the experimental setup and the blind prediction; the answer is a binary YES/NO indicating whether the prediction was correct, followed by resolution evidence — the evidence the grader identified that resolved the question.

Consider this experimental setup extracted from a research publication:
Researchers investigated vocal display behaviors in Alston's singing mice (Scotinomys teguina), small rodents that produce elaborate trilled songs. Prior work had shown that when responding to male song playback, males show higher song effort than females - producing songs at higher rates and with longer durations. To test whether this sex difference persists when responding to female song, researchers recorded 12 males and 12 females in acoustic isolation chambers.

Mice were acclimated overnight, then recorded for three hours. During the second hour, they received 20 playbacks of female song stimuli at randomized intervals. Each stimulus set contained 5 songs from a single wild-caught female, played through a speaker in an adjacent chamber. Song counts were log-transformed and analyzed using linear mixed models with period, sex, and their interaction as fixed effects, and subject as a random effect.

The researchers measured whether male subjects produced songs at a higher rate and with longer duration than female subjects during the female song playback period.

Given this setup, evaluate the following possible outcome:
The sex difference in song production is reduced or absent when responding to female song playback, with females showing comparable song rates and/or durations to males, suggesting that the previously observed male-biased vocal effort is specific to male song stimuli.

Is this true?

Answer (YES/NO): YES